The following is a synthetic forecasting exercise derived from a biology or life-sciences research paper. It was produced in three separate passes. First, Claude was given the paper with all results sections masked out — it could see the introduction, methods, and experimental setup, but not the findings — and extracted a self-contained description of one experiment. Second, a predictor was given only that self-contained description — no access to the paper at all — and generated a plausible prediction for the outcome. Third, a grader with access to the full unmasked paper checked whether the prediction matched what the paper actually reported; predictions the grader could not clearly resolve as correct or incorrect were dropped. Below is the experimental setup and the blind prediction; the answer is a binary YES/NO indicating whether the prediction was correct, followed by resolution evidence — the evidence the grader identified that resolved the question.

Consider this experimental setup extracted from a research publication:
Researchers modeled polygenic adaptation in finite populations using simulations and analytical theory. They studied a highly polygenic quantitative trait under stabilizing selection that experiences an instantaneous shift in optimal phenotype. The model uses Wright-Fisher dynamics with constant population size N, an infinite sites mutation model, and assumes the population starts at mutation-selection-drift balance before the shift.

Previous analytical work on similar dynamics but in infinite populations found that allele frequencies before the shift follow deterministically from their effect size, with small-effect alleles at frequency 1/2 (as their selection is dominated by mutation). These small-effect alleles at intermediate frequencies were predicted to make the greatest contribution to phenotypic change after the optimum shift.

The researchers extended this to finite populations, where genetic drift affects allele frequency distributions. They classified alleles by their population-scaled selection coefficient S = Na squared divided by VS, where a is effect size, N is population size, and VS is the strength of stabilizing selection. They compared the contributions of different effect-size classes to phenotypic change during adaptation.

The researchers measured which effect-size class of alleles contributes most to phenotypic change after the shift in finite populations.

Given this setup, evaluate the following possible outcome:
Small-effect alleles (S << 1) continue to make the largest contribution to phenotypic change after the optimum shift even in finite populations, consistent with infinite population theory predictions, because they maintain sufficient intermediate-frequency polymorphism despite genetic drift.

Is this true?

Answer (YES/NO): NO